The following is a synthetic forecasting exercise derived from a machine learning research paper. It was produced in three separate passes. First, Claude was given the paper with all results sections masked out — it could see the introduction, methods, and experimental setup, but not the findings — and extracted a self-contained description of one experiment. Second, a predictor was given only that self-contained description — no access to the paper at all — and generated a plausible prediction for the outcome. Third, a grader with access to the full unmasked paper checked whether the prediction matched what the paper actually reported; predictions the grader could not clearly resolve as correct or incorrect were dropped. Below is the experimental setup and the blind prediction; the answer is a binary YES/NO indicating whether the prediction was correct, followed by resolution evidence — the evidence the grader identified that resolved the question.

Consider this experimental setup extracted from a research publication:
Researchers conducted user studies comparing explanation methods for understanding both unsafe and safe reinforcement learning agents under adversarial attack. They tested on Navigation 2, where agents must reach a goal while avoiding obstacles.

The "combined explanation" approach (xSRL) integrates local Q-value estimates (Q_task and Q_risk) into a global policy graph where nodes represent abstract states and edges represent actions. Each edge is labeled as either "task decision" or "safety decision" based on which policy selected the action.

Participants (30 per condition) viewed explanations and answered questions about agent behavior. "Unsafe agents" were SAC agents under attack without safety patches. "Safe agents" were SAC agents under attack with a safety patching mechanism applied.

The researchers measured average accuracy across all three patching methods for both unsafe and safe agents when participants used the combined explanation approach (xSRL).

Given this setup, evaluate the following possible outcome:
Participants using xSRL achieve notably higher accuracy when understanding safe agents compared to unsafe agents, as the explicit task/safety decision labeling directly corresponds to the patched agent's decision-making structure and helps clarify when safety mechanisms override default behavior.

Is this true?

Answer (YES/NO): YES